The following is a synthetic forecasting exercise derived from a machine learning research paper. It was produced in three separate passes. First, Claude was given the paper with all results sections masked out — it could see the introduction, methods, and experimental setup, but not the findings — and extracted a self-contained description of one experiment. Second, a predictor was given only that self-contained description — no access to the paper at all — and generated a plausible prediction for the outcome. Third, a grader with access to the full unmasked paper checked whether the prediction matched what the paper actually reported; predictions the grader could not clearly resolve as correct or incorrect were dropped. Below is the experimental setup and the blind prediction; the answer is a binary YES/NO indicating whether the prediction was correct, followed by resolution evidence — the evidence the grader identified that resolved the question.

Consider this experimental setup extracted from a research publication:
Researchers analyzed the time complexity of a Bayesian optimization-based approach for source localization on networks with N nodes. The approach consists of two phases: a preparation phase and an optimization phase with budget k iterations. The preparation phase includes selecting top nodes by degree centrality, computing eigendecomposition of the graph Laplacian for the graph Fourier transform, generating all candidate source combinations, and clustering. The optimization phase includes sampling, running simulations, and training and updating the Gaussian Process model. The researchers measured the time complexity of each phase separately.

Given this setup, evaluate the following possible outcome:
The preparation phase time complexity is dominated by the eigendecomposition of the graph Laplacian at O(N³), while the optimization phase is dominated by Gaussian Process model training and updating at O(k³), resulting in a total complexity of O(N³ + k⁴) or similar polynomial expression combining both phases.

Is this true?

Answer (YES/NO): NO